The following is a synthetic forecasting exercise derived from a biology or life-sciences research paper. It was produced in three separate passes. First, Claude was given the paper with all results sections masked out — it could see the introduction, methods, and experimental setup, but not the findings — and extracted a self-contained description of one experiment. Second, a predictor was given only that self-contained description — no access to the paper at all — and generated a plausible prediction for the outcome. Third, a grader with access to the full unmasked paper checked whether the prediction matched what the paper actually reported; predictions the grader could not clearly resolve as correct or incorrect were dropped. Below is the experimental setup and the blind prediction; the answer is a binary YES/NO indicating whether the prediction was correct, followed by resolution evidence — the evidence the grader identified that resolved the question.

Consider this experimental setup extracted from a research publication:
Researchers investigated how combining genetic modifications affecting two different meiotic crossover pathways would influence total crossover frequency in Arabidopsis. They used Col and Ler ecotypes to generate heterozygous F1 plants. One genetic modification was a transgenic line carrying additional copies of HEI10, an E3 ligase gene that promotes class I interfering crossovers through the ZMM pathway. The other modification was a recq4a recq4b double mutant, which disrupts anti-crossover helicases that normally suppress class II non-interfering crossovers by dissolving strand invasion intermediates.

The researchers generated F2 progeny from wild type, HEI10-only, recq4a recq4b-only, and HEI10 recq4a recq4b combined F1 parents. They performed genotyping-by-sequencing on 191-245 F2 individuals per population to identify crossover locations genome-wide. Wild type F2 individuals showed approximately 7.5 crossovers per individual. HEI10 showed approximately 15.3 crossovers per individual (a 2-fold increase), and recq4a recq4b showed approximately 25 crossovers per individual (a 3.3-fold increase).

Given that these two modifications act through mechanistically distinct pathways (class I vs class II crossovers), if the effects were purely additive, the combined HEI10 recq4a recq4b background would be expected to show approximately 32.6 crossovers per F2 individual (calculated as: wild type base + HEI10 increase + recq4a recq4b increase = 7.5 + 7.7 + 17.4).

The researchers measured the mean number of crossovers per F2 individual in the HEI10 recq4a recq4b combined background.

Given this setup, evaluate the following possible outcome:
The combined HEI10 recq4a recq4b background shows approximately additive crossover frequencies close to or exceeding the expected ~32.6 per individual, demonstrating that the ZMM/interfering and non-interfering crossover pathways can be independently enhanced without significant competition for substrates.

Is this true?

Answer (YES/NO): YES